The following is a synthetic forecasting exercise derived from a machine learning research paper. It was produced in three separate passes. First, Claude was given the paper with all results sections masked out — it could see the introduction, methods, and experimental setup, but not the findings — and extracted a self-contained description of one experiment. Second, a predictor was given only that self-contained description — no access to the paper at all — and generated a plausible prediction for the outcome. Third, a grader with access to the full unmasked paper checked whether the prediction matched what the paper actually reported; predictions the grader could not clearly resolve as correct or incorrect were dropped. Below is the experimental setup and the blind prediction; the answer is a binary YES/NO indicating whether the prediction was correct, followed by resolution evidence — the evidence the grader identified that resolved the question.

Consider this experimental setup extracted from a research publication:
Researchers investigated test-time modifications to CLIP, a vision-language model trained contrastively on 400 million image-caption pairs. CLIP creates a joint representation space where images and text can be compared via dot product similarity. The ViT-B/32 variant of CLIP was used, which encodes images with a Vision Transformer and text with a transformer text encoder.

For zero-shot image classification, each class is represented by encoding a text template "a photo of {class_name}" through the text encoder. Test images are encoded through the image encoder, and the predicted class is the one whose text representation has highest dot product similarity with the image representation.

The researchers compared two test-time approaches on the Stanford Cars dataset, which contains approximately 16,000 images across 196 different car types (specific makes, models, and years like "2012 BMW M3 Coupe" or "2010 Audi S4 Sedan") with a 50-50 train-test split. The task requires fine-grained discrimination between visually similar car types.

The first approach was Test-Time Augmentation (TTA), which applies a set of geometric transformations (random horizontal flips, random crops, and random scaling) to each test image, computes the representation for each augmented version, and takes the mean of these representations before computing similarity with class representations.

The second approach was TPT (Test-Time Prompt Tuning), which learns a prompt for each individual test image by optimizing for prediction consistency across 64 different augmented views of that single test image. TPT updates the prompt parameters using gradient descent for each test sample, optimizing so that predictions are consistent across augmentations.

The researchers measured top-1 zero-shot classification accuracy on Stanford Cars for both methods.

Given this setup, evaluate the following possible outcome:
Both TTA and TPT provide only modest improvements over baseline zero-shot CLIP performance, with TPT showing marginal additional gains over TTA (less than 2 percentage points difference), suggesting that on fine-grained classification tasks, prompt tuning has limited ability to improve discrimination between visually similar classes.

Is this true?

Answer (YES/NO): YES